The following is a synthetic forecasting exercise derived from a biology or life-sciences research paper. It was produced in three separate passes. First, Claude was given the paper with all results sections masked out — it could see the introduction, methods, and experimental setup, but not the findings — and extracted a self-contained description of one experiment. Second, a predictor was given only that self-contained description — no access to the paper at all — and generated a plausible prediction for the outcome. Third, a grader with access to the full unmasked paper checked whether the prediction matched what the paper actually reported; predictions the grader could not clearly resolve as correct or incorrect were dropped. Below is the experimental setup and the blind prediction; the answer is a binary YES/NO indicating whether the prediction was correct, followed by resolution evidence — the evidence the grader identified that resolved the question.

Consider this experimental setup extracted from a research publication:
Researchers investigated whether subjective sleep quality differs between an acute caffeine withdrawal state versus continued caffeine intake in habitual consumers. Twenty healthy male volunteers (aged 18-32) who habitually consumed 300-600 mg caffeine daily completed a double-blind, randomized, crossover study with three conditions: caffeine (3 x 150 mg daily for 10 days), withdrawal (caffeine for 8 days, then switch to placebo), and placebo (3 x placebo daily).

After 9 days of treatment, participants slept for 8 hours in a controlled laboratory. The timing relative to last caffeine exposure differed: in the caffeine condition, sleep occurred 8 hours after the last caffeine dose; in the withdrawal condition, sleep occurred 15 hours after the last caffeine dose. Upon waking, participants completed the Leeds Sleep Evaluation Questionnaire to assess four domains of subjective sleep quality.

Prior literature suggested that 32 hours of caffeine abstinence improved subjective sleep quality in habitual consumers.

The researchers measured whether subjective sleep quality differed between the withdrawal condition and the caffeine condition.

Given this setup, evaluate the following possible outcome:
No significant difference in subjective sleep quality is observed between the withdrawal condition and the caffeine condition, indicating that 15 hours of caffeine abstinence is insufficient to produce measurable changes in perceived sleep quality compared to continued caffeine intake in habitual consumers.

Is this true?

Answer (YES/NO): YES